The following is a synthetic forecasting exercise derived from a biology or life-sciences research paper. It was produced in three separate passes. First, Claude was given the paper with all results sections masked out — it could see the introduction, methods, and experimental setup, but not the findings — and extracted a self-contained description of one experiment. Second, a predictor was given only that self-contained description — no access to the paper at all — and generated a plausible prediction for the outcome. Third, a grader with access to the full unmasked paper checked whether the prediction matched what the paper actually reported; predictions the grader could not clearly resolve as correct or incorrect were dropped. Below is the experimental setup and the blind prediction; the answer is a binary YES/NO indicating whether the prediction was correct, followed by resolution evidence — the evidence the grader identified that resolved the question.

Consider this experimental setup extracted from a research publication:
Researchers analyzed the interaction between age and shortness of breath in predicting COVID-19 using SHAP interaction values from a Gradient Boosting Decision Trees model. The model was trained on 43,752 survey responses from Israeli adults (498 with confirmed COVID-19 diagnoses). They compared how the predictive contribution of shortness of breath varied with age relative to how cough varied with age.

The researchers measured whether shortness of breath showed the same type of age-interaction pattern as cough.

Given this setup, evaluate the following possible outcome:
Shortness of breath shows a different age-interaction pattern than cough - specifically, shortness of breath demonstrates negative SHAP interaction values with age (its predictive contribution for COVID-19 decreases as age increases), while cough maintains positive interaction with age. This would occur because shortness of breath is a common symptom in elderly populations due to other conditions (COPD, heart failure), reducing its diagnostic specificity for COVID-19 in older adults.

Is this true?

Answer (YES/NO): NO